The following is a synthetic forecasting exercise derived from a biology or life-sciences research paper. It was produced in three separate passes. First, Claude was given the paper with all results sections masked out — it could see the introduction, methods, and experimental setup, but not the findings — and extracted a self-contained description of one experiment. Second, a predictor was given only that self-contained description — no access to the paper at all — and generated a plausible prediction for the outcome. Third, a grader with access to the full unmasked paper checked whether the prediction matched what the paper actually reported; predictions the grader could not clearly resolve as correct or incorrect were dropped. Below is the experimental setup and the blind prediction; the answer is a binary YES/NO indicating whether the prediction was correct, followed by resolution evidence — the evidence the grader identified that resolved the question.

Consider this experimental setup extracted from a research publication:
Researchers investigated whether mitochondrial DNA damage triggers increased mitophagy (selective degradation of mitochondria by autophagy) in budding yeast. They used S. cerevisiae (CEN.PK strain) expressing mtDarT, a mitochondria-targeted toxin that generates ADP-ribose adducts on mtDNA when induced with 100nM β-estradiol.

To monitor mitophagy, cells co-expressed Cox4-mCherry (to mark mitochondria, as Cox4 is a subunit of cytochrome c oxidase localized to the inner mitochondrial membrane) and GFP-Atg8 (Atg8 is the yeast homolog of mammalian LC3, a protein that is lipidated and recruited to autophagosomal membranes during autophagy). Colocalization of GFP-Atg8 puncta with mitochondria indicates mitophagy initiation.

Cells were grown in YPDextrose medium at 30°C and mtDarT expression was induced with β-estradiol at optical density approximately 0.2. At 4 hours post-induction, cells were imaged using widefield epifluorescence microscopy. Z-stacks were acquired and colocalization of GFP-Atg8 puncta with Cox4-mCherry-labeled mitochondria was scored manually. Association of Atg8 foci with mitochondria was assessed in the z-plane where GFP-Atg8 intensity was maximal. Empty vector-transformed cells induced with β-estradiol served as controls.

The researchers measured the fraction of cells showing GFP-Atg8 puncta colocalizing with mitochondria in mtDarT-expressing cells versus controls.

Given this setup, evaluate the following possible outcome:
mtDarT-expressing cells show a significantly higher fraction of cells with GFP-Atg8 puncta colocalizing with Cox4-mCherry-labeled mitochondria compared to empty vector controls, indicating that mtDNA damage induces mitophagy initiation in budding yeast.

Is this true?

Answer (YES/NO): NO